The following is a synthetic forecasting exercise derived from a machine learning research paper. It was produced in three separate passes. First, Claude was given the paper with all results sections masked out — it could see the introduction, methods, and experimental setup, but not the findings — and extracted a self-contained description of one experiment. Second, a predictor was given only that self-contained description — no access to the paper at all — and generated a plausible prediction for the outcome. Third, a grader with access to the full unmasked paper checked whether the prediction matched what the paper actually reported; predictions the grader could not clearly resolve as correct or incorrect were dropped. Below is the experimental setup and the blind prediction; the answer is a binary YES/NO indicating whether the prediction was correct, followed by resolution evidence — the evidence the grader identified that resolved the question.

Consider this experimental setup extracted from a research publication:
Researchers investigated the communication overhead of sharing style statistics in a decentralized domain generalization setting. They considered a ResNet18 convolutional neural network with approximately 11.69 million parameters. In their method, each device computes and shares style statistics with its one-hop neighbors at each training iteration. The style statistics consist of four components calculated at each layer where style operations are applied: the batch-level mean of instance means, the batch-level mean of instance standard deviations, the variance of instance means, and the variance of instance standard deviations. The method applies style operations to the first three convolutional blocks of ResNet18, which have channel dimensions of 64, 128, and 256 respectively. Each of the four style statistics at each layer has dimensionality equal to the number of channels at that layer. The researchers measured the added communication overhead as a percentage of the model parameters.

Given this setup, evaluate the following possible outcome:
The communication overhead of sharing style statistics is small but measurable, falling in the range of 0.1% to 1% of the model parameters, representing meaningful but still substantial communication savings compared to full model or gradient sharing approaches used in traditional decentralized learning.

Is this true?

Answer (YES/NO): NO